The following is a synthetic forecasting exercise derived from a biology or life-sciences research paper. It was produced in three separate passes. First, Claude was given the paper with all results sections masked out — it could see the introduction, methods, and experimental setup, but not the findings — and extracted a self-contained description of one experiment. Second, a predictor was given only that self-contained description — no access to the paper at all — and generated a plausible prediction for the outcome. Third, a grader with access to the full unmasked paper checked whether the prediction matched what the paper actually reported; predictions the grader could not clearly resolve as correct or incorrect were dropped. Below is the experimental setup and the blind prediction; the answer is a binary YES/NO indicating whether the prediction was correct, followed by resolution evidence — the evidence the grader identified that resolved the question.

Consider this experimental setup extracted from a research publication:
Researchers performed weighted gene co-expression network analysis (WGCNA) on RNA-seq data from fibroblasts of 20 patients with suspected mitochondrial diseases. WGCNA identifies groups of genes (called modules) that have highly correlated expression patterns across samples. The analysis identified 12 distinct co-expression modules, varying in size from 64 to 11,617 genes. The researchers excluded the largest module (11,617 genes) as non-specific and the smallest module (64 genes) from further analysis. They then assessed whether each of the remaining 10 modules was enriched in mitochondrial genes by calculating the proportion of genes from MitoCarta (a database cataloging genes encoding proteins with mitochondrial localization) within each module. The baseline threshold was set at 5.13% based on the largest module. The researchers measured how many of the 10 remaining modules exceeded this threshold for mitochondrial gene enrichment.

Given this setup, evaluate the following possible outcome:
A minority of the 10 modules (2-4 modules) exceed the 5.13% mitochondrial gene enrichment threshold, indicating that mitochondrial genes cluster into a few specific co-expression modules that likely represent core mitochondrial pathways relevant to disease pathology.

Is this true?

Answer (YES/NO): NO